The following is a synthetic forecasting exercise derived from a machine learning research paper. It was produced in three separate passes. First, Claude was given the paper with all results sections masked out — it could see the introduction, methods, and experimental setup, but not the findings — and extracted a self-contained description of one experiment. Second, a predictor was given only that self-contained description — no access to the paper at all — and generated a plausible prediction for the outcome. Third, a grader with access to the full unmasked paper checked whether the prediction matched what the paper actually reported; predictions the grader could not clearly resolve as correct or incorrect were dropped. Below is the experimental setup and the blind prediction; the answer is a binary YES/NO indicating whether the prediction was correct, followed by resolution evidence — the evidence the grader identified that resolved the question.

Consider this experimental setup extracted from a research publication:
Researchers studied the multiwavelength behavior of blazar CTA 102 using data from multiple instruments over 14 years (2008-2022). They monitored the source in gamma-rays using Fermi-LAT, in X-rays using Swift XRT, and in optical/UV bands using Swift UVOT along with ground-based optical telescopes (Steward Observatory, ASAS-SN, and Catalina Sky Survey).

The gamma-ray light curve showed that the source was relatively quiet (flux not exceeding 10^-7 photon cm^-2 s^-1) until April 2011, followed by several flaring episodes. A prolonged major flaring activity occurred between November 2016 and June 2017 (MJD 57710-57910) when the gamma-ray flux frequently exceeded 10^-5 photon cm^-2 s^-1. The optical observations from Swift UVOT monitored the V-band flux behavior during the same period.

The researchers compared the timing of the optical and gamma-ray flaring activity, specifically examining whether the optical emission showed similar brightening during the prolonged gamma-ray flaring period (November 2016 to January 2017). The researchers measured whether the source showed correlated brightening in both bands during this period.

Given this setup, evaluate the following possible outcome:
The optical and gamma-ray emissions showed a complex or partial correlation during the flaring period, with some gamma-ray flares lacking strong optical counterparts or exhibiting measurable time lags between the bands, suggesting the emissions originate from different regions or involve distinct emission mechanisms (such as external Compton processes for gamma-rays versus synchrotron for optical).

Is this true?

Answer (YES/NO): NO